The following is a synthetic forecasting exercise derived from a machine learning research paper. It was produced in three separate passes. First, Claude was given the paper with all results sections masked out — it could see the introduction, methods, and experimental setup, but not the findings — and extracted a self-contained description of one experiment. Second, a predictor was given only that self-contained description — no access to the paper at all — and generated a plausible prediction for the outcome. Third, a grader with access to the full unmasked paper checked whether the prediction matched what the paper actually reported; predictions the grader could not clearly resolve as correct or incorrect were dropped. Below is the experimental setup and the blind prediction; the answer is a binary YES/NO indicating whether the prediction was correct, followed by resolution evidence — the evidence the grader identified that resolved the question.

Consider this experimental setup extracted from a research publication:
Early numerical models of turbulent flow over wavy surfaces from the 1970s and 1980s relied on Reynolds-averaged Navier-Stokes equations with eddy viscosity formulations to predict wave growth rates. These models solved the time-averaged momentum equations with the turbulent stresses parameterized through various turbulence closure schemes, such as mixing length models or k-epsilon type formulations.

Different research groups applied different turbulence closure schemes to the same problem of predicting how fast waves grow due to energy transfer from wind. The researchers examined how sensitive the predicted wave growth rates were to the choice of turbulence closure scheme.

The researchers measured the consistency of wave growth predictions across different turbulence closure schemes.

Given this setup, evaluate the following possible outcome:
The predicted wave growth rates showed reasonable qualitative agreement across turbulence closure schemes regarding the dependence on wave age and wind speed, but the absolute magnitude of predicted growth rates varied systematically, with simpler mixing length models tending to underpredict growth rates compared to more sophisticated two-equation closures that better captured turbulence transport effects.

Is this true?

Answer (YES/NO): NO